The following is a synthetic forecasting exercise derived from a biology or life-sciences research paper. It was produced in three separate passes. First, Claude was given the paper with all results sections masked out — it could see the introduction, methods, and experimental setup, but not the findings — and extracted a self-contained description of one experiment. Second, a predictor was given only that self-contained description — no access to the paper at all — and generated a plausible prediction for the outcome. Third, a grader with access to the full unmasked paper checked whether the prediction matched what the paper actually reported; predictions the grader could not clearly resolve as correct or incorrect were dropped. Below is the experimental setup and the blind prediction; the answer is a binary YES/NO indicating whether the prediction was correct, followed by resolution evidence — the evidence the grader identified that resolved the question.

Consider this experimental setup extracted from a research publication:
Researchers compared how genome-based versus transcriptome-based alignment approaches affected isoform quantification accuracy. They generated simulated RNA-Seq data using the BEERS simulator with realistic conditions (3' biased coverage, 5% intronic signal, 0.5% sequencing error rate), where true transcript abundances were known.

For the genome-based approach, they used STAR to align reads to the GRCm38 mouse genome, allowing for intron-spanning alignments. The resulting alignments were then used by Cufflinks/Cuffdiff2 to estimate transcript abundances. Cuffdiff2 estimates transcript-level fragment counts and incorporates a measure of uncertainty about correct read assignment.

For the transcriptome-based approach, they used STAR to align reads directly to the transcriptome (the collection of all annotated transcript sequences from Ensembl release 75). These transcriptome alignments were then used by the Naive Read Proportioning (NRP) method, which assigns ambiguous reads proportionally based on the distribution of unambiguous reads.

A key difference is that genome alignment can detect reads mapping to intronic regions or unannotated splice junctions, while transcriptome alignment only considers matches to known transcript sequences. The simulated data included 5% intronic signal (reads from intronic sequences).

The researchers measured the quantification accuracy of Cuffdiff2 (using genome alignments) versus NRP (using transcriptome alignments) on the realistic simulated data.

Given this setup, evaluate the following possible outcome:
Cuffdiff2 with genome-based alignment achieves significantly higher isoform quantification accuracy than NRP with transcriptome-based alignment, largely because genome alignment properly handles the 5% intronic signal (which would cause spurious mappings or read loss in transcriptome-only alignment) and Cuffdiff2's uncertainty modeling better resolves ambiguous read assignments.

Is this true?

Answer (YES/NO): NO